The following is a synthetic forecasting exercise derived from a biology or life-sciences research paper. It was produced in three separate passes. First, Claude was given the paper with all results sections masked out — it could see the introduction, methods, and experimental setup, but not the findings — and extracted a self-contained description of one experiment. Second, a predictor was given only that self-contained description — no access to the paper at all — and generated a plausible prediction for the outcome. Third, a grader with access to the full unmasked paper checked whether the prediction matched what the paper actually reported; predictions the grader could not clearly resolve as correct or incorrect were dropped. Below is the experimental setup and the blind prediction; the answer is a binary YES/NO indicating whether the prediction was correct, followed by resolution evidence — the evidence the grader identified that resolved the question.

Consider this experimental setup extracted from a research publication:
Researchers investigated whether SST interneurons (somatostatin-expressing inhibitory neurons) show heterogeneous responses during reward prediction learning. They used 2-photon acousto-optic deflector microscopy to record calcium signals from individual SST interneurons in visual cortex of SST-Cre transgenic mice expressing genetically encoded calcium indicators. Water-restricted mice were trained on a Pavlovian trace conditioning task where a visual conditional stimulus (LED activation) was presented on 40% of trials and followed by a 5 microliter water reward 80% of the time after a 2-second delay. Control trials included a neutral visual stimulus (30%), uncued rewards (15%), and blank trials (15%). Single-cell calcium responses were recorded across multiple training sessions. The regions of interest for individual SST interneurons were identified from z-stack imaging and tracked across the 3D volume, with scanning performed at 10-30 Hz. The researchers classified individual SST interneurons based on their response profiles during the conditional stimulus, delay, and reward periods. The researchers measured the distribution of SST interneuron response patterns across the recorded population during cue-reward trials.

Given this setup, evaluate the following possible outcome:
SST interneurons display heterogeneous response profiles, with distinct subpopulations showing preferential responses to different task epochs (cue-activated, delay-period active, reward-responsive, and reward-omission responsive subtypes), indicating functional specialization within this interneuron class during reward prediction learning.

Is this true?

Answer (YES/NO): NO